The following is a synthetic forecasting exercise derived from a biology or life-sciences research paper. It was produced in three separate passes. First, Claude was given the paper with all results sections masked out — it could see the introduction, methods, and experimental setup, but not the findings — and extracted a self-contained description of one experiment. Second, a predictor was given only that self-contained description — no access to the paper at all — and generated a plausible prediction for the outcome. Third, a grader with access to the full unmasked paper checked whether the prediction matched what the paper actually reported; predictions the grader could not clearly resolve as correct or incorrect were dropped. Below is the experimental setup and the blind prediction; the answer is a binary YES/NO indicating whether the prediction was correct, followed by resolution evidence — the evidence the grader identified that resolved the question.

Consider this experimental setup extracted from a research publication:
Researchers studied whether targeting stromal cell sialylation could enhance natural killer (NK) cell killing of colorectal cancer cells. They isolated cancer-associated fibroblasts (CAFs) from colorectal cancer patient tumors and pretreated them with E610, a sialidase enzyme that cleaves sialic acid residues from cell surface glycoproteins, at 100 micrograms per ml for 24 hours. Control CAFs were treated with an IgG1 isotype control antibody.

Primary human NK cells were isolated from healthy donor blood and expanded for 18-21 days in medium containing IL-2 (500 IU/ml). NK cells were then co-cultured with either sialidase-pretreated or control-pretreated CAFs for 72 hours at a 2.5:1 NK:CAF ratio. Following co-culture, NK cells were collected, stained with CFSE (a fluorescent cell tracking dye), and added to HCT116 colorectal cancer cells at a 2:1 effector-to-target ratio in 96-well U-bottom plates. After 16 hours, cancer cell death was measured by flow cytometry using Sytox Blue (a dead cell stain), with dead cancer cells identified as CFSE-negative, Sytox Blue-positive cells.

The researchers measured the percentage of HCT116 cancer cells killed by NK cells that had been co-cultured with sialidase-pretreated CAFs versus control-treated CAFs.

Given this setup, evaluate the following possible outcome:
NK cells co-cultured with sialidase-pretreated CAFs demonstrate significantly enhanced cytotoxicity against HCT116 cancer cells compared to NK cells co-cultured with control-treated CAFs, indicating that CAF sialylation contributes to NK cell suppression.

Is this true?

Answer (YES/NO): YES